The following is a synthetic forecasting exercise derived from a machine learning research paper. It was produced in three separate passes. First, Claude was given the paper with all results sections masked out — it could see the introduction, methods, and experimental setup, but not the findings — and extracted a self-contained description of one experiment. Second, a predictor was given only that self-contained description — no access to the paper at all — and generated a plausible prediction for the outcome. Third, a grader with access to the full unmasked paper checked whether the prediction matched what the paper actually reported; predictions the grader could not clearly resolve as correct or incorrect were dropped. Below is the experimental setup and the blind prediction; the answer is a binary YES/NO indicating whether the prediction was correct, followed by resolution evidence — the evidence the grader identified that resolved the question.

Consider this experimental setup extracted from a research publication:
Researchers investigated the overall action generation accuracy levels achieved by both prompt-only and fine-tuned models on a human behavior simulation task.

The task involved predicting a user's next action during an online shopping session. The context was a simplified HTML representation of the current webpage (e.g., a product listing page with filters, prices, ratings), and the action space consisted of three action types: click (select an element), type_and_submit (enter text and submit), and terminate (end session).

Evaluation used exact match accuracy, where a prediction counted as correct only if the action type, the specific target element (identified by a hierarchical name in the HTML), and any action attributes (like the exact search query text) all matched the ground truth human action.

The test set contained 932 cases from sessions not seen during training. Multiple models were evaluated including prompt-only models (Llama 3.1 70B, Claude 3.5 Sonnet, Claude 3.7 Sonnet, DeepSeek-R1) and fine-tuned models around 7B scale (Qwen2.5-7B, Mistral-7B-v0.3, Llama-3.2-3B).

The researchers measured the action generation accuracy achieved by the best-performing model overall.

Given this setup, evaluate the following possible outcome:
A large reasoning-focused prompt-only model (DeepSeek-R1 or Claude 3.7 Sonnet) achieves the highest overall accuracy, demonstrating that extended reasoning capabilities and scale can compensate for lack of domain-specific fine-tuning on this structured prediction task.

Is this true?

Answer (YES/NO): NO